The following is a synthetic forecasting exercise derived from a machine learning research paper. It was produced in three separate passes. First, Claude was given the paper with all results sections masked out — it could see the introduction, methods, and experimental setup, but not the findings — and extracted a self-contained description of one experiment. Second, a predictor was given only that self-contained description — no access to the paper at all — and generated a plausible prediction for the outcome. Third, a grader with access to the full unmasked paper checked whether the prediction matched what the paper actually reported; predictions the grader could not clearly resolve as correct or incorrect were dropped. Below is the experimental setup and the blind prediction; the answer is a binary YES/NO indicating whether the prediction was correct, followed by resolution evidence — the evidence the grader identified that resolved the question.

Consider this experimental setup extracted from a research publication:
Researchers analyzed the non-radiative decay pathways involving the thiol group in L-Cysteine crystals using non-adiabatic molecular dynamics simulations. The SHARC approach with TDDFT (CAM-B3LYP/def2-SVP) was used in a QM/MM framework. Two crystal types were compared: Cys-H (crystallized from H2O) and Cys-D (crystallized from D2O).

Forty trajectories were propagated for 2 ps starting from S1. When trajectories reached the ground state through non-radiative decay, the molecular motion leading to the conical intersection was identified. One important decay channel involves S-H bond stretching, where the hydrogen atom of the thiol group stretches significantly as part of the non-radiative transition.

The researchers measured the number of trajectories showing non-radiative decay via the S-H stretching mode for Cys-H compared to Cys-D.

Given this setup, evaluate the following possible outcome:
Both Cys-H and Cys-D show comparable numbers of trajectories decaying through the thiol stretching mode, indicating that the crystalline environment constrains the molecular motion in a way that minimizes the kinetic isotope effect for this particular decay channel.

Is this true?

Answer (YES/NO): NO